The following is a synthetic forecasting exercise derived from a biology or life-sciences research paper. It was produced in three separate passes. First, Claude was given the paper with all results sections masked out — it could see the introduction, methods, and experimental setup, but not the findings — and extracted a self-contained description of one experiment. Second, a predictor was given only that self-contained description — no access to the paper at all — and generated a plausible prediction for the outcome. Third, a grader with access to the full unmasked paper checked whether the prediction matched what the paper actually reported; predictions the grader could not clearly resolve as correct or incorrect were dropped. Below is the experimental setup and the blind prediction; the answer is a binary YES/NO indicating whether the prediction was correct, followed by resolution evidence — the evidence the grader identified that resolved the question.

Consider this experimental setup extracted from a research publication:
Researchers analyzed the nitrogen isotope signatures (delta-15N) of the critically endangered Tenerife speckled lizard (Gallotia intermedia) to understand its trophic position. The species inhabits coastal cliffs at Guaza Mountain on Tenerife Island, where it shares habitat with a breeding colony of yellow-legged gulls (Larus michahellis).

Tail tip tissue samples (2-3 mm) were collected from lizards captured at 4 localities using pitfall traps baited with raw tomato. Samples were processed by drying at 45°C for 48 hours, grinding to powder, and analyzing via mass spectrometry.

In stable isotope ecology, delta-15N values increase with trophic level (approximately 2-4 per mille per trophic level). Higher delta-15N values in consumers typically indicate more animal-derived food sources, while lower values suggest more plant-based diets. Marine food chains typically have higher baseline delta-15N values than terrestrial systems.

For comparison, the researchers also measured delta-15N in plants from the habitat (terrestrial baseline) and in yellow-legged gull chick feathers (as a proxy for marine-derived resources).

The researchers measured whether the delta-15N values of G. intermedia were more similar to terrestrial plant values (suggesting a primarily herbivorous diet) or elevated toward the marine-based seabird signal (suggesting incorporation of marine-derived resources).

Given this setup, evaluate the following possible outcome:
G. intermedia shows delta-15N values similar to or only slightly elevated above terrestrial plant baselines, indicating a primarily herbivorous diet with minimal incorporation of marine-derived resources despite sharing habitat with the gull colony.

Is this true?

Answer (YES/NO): NO